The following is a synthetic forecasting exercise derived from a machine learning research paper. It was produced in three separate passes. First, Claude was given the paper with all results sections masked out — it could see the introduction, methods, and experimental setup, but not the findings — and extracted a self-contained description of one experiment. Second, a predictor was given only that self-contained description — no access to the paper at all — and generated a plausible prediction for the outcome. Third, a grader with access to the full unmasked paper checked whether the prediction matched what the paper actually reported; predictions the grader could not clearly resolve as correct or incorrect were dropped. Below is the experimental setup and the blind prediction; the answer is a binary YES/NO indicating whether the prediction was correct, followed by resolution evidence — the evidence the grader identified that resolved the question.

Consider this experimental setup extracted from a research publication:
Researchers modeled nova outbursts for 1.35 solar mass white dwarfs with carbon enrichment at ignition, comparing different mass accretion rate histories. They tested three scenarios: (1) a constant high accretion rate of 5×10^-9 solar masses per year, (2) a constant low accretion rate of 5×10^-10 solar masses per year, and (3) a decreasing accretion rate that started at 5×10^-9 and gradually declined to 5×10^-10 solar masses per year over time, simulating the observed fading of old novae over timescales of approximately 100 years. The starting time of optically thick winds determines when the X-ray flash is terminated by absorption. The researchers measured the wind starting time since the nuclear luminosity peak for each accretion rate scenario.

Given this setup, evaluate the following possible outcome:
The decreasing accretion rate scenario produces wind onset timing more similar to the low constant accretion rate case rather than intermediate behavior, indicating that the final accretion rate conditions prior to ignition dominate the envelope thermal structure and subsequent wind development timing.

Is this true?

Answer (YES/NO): YES